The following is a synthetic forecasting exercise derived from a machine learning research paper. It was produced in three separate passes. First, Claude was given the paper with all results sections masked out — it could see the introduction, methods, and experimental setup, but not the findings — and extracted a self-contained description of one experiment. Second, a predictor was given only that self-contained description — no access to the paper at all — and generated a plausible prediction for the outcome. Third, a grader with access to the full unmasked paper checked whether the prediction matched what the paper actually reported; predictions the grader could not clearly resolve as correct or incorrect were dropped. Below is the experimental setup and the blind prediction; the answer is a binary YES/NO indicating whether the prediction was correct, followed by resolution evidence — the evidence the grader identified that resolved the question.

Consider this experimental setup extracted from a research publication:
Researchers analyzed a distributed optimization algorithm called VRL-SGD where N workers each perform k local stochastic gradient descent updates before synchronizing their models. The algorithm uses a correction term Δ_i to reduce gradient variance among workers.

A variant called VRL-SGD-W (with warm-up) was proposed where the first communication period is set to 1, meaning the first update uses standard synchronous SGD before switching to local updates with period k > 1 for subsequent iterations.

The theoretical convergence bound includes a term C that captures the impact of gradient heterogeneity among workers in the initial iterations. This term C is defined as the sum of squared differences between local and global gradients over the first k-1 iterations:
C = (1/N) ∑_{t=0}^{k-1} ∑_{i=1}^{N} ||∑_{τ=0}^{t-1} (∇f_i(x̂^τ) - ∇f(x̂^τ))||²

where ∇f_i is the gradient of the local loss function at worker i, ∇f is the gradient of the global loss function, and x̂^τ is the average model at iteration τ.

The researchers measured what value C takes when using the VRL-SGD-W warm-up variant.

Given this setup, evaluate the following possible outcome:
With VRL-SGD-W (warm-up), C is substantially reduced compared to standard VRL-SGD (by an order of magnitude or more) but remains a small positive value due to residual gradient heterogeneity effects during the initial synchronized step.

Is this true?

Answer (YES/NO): NO